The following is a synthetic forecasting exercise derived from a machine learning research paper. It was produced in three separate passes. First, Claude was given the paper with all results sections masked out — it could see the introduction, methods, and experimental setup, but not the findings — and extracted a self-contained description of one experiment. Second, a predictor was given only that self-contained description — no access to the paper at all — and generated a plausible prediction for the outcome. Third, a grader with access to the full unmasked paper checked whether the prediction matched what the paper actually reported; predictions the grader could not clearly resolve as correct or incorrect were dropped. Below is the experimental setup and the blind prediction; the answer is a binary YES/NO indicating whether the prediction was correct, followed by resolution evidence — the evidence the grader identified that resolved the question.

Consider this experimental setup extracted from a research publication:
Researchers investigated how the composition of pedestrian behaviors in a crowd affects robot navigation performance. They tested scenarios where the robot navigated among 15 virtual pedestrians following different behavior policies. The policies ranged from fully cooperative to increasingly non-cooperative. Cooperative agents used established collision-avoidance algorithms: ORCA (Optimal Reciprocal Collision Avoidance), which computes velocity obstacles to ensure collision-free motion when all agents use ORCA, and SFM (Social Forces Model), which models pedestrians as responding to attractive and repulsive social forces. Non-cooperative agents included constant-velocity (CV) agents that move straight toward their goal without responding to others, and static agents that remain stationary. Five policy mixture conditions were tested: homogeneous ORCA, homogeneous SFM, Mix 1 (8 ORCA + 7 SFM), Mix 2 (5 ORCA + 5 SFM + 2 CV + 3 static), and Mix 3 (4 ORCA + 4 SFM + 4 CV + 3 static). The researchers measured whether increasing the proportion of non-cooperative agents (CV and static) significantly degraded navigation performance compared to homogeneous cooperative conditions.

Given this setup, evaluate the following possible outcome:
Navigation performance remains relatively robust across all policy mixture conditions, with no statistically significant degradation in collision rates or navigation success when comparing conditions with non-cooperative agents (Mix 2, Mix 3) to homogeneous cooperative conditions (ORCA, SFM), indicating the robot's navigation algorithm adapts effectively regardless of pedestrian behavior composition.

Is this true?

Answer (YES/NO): NO